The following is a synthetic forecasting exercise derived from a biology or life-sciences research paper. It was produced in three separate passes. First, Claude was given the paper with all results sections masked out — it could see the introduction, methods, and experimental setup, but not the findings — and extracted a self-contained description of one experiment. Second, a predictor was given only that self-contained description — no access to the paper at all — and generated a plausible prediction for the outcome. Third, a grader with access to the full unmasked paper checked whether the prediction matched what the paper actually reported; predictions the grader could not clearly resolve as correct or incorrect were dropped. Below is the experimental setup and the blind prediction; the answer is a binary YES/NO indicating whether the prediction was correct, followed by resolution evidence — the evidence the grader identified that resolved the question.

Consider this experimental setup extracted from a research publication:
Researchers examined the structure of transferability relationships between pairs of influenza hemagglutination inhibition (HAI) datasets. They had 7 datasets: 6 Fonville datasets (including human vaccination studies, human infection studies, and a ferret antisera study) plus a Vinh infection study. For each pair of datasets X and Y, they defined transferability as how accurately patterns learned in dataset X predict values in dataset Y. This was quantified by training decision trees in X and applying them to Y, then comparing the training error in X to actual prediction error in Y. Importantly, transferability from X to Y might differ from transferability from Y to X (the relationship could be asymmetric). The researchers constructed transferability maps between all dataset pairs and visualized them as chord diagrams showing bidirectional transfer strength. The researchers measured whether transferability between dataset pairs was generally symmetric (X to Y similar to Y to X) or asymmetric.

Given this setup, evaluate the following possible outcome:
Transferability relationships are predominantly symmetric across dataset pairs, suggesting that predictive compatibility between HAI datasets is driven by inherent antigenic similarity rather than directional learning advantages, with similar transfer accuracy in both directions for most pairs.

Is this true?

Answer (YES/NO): NO